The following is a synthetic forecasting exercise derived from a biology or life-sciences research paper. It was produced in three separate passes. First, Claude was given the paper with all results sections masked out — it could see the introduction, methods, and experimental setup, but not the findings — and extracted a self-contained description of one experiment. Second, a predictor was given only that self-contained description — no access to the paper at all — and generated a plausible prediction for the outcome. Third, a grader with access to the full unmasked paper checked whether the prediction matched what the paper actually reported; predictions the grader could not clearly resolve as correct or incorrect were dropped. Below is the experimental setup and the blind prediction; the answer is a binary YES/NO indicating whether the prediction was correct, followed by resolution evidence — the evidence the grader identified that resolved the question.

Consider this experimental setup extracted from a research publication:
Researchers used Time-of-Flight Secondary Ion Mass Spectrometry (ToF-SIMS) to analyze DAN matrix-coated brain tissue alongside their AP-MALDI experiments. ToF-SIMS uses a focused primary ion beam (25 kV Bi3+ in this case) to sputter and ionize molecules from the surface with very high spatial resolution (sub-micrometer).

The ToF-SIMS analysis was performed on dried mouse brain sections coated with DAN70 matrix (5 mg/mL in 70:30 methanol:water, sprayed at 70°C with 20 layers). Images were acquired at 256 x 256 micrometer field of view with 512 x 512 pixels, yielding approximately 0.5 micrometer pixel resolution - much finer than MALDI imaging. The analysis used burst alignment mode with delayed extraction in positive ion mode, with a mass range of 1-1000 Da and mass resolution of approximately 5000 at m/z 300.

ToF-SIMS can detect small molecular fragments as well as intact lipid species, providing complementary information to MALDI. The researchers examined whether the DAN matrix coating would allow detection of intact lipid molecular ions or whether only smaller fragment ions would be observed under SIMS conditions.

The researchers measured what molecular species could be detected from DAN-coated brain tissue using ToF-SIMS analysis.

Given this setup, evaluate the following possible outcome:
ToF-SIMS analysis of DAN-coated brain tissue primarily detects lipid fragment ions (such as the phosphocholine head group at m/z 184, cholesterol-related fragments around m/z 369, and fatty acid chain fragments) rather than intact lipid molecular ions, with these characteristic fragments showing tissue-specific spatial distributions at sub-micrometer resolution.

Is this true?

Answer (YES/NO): YES